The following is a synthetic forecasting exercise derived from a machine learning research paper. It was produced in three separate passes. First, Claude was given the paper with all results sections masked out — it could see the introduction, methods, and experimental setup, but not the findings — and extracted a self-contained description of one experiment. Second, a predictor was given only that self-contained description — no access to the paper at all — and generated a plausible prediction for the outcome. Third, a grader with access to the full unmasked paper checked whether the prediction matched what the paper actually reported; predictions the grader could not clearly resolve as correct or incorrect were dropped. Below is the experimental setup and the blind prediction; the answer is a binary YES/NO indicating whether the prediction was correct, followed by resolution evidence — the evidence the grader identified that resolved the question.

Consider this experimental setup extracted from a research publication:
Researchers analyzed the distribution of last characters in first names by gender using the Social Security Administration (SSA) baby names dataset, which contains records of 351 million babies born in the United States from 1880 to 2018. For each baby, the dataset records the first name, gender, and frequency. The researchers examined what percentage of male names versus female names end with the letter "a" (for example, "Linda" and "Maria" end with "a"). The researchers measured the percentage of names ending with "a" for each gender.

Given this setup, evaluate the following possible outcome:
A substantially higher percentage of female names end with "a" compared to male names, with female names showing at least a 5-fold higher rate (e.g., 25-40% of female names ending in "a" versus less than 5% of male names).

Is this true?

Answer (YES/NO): YES